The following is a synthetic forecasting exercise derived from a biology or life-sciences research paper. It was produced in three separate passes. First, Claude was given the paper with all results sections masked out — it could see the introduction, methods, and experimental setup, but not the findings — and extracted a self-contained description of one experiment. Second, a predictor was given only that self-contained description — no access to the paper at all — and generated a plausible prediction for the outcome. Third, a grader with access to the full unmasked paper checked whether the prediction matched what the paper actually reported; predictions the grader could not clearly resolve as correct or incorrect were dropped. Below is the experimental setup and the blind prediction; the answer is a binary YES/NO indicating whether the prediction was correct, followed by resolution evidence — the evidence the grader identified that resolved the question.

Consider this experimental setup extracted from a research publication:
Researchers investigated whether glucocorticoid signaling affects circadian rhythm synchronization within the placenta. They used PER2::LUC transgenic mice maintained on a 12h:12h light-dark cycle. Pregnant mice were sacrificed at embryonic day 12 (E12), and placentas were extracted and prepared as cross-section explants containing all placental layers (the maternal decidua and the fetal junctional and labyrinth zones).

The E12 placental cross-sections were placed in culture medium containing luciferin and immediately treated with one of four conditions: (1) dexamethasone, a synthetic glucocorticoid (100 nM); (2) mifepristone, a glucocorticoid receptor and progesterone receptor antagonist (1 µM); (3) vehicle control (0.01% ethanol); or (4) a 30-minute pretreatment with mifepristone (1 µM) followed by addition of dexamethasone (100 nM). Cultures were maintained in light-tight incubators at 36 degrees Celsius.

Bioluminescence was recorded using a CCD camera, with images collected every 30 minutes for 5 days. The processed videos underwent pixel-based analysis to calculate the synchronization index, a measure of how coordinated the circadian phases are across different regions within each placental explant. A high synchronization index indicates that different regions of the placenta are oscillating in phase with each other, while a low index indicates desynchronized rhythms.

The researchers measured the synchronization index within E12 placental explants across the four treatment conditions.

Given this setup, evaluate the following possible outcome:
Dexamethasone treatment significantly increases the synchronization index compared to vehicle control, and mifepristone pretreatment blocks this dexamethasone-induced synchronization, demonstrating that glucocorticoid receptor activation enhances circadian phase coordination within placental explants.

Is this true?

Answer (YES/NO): NO